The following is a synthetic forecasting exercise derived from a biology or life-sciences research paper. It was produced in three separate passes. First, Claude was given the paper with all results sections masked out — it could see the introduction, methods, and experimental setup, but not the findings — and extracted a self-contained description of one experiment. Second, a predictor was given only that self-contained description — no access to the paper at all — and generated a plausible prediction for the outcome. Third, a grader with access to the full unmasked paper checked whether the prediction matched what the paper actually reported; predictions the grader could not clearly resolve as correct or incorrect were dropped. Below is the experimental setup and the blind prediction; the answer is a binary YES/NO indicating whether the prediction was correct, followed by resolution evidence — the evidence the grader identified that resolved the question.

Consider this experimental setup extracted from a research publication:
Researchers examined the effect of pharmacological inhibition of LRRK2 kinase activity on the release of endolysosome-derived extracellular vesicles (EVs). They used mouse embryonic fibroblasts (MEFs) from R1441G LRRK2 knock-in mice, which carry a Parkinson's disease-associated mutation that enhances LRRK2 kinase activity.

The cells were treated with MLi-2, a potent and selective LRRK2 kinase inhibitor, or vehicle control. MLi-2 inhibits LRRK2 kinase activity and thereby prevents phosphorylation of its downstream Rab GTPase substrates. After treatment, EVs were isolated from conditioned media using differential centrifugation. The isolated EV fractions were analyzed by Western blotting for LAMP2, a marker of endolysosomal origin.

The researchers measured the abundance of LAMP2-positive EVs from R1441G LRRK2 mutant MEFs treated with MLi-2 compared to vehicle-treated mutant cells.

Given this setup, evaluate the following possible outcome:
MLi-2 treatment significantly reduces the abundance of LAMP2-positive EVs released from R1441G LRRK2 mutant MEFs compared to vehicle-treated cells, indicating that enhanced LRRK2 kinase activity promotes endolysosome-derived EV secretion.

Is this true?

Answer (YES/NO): YES